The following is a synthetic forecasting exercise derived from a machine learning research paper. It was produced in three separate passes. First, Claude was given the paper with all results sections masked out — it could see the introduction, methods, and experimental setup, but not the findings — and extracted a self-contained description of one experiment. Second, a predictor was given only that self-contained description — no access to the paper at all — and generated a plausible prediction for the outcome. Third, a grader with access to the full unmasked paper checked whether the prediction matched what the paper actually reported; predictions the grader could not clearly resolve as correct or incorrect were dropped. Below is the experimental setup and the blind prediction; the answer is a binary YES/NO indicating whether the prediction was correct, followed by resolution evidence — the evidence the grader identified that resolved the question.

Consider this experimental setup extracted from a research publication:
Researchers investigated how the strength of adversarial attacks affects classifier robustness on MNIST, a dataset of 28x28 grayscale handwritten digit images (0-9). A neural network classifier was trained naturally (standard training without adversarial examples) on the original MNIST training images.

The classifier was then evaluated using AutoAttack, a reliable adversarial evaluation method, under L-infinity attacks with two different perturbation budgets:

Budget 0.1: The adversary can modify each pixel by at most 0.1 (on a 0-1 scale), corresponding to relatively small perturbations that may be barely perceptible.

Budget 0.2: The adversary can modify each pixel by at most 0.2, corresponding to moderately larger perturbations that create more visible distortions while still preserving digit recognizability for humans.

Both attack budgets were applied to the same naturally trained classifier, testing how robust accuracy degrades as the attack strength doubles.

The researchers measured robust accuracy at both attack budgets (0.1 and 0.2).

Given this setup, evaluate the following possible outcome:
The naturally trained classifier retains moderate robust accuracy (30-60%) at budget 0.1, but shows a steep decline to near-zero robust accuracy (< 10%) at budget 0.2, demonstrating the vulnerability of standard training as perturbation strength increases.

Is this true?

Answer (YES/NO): NO